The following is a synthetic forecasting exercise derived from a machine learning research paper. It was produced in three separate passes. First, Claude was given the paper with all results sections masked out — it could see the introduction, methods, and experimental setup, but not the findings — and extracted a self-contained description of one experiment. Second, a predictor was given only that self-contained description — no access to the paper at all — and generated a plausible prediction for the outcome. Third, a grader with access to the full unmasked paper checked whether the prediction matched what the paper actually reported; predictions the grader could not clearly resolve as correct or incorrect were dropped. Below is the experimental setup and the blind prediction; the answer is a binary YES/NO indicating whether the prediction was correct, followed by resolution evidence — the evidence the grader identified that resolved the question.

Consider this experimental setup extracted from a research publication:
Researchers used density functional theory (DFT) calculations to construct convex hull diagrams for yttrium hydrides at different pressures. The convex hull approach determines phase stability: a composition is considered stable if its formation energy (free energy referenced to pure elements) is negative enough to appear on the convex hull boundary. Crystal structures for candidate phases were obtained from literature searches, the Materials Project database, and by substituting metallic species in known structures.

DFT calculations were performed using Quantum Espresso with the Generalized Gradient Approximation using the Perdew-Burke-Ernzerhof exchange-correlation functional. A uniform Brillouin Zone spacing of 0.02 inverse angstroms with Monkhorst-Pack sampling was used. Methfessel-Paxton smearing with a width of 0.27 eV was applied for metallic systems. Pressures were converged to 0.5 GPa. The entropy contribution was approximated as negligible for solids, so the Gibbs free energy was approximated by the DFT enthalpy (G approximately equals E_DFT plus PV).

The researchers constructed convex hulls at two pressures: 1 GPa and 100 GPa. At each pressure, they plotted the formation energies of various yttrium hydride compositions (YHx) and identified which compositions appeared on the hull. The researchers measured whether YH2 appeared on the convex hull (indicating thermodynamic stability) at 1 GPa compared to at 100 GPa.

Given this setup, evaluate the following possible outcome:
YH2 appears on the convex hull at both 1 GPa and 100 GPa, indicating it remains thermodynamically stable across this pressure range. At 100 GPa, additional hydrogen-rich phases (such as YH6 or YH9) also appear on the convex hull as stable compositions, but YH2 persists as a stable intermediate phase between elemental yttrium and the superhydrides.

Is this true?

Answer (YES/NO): NO